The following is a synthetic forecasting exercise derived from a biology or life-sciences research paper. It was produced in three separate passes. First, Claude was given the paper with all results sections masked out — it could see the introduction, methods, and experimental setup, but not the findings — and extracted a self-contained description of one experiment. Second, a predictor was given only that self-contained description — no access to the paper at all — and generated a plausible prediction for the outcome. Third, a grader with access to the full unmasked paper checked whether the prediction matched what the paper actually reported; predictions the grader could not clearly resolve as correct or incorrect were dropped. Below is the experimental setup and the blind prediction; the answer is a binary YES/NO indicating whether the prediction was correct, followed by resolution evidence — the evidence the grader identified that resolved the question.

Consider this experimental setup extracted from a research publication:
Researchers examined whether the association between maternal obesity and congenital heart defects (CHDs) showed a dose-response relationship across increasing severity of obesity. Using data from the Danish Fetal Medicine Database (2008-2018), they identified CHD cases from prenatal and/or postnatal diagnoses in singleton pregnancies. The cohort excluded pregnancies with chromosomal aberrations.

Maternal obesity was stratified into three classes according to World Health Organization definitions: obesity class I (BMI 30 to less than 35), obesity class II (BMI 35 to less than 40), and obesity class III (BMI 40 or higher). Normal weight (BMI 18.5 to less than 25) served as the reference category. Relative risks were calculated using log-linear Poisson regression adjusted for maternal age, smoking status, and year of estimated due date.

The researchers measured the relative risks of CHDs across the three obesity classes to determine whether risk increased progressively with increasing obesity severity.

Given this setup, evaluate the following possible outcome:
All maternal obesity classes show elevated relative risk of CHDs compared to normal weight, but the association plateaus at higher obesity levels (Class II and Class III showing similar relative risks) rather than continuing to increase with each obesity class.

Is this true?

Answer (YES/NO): NO